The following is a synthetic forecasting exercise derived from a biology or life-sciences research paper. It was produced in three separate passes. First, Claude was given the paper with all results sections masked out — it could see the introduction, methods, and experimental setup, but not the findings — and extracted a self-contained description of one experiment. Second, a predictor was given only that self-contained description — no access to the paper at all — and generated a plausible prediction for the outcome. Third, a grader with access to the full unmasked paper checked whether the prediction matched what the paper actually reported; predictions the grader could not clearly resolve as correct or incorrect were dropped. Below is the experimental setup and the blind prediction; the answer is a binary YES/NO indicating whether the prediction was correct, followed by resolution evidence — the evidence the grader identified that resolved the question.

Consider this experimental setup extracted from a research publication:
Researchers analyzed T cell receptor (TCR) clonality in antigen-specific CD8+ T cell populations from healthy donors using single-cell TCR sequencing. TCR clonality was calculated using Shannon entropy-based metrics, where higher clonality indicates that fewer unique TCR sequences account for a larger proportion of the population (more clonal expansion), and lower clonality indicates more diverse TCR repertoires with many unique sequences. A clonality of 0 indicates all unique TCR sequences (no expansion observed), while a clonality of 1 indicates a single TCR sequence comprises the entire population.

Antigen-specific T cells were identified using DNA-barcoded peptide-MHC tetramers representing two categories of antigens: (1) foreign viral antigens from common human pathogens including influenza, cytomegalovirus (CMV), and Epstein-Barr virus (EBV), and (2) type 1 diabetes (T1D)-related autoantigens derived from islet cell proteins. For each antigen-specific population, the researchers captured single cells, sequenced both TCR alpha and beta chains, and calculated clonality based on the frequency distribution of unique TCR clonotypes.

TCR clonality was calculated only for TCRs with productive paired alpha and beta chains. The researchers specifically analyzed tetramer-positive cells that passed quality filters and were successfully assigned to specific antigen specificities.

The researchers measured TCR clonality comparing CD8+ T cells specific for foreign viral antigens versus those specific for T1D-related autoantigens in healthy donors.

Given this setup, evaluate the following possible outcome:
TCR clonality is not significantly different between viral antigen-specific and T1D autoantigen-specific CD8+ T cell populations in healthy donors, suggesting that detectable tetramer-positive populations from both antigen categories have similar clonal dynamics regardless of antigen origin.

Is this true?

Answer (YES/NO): NO